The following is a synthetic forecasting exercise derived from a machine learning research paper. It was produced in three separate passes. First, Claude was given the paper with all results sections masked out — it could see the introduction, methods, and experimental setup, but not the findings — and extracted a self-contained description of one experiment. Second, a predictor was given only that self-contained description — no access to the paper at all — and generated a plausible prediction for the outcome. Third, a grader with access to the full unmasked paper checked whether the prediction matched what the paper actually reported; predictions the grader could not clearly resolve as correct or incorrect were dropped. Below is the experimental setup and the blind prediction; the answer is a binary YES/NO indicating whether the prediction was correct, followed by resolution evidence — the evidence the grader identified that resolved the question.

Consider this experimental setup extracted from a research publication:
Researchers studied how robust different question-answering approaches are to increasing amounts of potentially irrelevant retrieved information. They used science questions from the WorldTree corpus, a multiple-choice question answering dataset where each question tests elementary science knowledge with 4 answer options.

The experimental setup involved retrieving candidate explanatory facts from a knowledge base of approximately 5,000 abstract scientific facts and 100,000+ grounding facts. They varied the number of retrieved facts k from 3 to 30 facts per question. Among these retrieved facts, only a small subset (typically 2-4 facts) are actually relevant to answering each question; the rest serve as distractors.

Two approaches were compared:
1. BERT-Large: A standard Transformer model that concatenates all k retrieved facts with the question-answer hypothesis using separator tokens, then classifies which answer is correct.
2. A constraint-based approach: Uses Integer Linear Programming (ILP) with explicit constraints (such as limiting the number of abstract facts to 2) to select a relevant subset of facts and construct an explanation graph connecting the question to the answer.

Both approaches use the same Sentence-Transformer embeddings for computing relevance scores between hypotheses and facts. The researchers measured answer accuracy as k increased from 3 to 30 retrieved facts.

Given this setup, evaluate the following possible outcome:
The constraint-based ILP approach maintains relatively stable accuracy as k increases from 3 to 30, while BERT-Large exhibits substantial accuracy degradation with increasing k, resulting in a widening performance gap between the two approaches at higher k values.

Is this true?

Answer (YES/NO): YES